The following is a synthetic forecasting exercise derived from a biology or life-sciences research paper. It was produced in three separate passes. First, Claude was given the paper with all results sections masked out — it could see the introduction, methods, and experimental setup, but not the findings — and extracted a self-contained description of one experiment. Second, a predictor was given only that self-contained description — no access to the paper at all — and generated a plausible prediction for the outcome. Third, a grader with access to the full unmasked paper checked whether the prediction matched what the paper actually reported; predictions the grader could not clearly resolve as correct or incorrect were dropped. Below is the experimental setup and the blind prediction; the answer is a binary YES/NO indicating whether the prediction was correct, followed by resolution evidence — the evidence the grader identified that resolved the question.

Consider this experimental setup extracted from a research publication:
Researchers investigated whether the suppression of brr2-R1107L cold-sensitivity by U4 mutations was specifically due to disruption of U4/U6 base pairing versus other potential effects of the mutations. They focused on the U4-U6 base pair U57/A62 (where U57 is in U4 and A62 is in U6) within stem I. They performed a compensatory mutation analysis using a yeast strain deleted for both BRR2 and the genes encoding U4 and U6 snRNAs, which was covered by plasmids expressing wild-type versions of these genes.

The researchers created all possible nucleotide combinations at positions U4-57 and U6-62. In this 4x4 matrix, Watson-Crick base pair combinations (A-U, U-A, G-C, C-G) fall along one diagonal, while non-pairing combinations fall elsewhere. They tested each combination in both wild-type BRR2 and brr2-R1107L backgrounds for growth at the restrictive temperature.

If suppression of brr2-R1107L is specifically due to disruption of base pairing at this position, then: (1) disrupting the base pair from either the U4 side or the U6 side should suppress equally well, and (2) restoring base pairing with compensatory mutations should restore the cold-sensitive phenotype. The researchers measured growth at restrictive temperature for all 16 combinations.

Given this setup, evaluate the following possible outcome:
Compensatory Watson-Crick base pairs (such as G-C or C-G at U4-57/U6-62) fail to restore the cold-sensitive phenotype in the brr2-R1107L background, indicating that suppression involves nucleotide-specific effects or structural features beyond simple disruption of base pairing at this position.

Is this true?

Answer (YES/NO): NO